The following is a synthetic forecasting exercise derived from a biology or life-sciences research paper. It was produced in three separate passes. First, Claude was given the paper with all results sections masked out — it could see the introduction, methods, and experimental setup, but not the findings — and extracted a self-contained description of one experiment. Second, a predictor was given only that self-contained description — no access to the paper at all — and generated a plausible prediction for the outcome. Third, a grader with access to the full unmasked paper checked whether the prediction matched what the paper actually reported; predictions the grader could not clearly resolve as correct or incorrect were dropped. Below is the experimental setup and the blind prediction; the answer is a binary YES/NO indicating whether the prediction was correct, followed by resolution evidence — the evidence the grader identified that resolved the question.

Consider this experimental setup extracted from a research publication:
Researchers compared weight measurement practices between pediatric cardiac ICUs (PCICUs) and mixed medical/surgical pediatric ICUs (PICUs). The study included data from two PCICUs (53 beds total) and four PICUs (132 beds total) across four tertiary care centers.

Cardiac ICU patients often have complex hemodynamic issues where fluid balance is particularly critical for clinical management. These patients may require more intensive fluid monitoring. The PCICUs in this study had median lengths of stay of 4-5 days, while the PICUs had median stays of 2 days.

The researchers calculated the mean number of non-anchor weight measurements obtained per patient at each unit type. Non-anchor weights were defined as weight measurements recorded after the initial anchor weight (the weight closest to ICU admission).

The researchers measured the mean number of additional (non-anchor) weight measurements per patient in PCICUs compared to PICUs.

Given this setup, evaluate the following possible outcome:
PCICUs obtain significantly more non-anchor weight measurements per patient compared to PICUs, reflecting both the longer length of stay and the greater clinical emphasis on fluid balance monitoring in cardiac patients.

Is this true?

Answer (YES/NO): YES